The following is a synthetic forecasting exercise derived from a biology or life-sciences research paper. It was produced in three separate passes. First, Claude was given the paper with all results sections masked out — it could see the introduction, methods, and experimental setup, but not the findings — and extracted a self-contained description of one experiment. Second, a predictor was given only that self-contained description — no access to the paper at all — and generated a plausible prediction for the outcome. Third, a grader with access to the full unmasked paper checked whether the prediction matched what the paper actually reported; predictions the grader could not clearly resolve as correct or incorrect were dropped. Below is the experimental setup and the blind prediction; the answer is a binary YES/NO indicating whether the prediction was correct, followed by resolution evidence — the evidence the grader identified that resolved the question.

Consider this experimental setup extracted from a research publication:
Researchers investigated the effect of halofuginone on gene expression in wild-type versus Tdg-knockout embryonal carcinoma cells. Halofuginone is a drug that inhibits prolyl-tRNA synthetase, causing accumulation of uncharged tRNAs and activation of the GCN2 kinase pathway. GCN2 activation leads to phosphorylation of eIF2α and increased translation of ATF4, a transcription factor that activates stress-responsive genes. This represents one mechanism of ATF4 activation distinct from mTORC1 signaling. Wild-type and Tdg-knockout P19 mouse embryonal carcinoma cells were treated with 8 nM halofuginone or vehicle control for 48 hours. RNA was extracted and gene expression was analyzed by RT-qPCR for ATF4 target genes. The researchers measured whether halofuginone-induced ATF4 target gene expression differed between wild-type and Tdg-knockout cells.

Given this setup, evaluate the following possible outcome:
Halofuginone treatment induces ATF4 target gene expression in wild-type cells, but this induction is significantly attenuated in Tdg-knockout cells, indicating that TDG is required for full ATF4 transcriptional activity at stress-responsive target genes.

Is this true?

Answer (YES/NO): NO